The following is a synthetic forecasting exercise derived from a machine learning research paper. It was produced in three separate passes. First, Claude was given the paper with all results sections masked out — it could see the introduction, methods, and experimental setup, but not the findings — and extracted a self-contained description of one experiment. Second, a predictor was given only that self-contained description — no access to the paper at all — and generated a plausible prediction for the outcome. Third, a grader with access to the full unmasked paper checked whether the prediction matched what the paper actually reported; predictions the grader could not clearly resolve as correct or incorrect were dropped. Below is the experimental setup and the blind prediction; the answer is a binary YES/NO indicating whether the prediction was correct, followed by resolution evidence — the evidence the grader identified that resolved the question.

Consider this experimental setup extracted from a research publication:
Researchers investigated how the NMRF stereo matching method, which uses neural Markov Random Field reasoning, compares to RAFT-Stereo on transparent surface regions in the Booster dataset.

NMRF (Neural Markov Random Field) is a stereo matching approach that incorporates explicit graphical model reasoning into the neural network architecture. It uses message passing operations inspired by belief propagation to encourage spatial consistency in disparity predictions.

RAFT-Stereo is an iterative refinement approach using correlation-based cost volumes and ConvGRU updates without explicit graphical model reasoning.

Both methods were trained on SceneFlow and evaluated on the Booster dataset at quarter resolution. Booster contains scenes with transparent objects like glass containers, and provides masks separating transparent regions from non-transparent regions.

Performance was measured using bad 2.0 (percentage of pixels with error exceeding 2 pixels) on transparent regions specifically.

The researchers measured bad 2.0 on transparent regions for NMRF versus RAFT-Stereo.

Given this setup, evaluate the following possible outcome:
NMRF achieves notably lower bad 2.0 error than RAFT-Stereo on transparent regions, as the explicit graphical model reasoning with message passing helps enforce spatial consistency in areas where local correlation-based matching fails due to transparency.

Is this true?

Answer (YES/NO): NO